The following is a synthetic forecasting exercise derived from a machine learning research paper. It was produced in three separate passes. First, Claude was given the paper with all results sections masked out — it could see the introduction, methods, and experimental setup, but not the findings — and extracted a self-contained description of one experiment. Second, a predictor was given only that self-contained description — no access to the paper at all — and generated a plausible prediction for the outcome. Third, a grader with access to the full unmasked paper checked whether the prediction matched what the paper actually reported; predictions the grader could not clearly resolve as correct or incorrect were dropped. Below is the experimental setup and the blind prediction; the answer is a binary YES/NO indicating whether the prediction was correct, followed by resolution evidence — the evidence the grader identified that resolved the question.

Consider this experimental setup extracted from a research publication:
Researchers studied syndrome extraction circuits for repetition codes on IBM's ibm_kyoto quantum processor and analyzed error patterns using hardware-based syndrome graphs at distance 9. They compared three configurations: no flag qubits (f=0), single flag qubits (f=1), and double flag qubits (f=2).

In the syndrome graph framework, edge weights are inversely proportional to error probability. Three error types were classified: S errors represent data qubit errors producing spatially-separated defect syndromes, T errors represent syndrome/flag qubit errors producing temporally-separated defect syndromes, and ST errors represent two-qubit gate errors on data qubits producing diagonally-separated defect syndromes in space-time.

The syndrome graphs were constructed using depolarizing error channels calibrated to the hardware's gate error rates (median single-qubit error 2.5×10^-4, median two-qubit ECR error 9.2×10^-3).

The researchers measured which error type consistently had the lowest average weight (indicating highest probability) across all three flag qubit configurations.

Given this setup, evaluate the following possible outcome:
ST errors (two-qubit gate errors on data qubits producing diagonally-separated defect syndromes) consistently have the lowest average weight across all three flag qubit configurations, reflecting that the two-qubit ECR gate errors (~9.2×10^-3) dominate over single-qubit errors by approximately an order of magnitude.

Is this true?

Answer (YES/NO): NO